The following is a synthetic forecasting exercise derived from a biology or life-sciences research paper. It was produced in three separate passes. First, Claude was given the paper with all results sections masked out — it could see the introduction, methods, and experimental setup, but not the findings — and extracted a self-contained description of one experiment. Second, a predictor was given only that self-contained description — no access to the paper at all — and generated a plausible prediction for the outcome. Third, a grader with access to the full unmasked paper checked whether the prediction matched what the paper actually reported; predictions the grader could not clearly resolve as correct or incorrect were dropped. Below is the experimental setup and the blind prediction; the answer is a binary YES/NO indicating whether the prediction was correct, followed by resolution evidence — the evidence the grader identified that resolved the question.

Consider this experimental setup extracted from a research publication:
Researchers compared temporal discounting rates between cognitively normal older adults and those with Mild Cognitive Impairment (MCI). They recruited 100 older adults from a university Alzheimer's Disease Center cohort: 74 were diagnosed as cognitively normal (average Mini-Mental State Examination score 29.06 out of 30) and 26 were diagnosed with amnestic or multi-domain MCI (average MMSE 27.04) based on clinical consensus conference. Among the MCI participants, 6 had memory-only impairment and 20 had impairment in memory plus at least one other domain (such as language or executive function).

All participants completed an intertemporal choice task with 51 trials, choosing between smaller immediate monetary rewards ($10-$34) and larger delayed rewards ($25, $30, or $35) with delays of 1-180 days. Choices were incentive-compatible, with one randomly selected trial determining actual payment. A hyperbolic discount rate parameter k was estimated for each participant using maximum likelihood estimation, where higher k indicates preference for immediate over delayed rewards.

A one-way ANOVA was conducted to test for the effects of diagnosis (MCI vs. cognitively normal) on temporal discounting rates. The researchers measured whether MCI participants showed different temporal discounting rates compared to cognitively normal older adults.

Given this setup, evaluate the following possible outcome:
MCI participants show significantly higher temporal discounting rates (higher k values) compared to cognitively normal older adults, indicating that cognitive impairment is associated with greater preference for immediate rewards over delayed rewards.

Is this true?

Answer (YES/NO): YES